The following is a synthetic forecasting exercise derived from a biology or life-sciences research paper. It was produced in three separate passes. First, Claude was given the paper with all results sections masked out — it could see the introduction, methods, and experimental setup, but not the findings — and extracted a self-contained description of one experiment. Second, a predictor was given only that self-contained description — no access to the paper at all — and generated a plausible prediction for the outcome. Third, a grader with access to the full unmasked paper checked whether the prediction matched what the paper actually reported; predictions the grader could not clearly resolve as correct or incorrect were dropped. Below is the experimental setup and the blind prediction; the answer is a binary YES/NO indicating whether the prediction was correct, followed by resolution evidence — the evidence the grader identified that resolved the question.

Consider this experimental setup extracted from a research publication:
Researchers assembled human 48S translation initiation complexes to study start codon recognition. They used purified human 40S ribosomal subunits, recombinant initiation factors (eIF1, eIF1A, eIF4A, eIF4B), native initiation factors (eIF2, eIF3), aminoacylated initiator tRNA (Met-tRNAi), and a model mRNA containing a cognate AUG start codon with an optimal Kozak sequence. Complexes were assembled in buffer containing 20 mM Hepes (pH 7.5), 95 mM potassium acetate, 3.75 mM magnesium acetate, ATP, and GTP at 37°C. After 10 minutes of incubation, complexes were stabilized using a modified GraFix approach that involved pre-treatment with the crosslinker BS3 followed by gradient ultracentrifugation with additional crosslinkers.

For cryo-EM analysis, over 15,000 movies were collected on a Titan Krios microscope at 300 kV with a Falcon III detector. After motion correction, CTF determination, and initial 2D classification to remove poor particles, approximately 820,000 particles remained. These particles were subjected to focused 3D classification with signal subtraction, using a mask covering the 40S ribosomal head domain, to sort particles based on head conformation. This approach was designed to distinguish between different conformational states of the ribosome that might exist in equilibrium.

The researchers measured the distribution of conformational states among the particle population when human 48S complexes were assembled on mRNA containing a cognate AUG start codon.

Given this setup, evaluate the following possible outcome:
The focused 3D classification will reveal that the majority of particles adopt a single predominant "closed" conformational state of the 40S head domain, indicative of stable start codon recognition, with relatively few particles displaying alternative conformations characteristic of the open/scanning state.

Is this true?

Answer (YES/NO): YES